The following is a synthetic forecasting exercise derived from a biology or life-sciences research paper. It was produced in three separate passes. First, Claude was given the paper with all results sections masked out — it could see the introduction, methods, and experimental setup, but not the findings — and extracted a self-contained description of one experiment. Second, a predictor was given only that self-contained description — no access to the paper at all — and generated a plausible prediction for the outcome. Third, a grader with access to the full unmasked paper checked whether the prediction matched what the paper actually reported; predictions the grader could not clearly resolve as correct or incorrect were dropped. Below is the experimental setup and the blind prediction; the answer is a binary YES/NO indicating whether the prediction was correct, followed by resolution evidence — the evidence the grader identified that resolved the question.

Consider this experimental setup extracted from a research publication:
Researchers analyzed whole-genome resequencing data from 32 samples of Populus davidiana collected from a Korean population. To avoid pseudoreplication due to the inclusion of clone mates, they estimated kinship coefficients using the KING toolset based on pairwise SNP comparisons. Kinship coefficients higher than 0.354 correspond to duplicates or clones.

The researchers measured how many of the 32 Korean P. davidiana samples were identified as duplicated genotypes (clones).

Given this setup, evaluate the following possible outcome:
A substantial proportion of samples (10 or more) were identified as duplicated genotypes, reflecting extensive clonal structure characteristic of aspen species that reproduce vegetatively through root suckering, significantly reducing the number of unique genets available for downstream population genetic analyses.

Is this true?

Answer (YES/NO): YES